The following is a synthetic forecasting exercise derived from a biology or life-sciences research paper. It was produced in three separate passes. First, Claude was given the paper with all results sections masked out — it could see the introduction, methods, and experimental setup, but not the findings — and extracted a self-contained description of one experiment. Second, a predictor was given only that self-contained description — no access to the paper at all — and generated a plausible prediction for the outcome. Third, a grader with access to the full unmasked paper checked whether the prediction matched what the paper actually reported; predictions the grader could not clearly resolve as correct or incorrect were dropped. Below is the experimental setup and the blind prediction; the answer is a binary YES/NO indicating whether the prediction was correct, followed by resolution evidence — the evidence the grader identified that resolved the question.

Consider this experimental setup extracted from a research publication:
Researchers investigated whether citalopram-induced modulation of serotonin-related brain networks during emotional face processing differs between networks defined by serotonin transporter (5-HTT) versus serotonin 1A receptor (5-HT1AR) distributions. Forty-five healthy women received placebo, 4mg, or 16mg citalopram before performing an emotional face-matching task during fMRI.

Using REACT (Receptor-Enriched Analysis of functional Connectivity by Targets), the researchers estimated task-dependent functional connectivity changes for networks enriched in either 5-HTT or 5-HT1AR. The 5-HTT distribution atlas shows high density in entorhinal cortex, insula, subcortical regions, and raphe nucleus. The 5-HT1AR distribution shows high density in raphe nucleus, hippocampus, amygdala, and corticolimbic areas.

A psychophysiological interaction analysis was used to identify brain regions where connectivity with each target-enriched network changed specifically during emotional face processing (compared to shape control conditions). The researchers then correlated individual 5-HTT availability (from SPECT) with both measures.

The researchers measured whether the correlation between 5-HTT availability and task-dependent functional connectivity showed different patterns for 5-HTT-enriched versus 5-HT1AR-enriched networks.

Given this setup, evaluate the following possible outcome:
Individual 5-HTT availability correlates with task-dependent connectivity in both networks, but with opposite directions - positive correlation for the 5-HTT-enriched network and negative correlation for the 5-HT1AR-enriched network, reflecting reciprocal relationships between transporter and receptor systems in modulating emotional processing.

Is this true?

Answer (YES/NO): NO